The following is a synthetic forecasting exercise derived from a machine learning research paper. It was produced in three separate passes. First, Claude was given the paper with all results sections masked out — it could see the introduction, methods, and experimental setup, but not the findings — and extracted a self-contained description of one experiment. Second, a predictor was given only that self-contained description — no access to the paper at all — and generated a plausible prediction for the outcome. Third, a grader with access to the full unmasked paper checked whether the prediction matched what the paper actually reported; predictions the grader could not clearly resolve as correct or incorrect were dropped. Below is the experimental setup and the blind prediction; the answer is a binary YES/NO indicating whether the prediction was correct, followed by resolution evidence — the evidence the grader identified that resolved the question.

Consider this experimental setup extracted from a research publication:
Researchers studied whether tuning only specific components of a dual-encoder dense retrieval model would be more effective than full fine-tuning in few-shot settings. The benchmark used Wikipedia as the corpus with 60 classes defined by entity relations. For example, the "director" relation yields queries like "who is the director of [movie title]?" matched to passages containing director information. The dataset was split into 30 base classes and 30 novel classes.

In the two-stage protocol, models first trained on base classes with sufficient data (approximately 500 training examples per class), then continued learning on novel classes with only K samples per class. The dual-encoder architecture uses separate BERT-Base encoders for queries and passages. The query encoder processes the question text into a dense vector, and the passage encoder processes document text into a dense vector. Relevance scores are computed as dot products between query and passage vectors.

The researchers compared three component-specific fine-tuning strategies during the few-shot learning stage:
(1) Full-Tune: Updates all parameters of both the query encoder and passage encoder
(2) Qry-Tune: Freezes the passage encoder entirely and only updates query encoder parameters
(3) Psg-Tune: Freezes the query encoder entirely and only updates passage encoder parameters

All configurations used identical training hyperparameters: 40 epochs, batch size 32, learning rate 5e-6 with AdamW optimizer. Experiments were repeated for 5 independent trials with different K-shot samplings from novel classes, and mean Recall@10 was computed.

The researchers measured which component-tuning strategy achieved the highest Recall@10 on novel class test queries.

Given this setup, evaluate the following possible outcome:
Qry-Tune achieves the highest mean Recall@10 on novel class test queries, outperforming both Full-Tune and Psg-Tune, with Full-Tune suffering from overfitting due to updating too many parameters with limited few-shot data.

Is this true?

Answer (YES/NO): NO